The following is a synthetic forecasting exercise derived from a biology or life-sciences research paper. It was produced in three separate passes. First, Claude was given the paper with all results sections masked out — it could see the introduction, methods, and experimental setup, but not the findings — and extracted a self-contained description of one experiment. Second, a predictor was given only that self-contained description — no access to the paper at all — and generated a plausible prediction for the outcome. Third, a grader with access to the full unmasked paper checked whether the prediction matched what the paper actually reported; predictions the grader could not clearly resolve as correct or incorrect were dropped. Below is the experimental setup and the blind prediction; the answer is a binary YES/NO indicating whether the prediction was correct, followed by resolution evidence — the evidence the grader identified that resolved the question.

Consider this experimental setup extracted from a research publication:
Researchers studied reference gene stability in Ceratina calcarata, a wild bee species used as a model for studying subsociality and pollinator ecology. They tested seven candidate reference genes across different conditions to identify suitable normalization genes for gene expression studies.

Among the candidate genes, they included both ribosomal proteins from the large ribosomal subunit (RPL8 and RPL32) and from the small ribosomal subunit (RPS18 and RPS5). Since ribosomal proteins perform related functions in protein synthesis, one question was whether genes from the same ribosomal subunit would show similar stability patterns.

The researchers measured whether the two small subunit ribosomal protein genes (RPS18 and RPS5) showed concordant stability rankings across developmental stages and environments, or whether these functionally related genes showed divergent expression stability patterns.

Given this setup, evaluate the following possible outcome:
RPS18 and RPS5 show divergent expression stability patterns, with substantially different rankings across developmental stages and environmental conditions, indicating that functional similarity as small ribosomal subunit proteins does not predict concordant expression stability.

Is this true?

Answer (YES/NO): YES